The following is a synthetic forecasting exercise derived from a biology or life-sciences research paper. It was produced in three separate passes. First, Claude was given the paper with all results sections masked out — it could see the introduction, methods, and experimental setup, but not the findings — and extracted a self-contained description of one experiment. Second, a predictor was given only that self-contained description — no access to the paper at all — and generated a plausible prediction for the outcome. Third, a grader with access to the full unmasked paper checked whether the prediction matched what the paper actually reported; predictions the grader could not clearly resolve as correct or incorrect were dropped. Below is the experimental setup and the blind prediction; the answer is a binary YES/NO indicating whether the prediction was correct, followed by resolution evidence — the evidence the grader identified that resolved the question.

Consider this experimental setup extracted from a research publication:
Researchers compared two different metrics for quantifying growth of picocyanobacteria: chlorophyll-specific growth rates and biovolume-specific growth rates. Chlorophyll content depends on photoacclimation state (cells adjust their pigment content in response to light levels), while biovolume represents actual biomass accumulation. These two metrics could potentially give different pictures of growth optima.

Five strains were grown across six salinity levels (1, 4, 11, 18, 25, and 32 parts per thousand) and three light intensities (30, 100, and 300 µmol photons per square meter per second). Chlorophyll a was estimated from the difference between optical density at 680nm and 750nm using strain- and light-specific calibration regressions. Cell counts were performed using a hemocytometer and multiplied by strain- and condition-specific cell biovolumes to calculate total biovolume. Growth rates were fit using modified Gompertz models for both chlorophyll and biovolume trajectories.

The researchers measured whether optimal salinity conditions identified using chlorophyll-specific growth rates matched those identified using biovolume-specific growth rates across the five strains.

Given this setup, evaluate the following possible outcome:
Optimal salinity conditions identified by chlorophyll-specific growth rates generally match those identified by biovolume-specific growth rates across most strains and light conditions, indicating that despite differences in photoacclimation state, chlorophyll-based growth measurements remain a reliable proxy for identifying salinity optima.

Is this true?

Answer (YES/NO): NO